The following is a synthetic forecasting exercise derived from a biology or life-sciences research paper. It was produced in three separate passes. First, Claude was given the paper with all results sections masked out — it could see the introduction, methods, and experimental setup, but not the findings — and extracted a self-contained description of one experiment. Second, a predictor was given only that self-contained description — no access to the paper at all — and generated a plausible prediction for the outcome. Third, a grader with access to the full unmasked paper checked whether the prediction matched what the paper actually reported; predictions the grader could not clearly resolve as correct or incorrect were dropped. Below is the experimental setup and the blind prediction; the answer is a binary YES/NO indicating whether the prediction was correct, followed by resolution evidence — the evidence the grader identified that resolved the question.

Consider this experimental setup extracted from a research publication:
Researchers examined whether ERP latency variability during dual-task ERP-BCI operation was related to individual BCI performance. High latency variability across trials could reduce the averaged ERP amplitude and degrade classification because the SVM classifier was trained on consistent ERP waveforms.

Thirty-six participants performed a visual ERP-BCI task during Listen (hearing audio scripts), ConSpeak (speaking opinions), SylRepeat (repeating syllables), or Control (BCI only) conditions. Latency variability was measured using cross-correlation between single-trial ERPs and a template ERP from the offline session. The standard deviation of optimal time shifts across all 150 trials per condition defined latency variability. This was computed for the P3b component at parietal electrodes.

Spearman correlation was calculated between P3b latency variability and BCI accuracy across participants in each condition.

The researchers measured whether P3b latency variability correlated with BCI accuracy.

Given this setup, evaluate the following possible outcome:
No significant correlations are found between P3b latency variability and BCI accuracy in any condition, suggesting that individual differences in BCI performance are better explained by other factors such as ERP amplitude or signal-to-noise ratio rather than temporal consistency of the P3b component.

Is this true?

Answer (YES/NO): YES